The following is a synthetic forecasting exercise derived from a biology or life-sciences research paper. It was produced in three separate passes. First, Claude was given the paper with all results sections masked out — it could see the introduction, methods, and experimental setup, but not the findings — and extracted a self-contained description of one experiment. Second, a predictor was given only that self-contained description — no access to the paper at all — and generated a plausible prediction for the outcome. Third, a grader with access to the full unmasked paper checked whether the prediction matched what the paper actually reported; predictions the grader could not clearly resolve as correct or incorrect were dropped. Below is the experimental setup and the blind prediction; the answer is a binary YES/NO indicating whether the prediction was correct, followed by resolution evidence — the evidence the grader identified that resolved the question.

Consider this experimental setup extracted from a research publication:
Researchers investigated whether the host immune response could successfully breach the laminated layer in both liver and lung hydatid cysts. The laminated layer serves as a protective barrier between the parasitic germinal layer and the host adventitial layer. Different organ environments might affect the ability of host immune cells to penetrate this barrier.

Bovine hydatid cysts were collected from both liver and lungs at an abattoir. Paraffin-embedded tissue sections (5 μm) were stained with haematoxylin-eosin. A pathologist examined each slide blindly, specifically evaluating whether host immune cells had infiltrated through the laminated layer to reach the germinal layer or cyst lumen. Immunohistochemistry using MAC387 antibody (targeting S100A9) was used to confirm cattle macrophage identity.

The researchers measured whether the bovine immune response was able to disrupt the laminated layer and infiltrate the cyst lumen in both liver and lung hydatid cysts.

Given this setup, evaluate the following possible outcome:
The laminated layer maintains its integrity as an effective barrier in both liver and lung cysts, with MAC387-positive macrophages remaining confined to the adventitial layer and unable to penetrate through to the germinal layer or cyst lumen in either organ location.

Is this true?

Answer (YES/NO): NO